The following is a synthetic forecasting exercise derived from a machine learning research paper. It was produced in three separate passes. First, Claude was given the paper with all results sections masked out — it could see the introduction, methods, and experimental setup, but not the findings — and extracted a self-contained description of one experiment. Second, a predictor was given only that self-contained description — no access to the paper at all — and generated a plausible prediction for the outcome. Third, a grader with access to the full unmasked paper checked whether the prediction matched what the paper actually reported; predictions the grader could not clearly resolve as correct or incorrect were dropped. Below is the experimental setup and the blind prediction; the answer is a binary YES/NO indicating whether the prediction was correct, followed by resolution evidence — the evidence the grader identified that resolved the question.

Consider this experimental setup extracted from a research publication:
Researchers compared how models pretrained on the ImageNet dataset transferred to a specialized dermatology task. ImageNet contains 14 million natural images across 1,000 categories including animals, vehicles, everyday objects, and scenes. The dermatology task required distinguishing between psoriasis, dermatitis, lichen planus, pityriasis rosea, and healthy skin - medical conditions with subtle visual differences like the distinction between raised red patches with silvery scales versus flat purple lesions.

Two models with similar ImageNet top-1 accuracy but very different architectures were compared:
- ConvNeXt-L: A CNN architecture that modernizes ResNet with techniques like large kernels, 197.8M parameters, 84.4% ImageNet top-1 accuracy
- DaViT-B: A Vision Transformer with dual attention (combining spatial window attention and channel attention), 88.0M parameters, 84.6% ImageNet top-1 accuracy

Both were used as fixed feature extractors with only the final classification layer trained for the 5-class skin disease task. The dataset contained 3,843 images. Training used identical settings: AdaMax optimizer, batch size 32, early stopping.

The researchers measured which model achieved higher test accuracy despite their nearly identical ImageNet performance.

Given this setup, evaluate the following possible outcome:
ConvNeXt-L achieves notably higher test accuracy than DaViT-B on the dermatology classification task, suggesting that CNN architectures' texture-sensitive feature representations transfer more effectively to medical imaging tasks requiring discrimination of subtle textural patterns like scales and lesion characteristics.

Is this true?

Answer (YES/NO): NO